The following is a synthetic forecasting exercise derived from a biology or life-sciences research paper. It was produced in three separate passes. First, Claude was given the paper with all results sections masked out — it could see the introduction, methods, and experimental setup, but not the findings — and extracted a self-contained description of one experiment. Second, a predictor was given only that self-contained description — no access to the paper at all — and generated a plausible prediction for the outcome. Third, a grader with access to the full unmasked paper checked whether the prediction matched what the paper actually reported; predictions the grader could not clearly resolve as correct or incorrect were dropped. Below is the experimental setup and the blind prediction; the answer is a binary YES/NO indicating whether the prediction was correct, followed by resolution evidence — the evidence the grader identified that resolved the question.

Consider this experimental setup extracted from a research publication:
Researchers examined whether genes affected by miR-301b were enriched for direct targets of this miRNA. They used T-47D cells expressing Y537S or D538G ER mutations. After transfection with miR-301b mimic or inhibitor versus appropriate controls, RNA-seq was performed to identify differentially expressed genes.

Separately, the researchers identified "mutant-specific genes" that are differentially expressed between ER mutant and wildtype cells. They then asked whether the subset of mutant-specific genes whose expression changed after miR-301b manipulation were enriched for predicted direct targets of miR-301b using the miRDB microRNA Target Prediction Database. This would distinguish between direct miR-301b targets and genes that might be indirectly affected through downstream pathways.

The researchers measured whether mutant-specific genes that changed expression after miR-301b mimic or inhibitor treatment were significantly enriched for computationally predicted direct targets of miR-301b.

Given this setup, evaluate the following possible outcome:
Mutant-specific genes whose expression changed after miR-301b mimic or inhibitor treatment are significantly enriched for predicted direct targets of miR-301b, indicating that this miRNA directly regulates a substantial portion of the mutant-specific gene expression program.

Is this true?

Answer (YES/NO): YES